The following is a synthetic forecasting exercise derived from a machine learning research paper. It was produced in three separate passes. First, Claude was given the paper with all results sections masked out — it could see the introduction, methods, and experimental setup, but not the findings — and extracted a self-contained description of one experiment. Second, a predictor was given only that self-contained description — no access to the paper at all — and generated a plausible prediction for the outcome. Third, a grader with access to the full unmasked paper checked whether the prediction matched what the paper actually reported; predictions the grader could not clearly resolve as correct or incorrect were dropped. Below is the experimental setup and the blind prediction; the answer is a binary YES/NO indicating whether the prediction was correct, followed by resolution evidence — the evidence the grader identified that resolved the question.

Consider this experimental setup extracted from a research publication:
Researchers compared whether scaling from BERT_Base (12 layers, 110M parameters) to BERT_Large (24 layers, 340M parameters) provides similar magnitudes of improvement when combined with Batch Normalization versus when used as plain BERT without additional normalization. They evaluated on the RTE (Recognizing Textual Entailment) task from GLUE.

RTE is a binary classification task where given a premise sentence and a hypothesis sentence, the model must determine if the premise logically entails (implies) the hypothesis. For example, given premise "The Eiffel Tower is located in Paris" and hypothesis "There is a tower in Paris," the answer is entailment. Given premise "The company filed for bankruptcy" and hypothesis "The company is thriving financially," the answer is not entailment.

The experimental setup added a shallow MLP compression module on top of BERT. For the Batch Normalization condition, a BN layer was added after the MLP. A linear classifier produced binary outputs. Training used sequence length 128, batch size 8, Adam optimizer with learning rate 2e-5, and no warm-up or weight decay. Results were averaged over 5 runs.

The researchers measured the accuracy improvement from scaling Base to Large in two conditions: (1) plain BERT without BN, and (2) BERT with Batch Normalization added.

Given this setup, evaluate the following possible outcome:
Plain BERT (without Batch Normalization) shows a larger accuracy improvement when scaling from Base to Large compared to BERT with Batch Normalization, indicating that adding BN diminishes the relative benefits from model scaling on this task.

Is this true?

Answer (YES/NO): YES